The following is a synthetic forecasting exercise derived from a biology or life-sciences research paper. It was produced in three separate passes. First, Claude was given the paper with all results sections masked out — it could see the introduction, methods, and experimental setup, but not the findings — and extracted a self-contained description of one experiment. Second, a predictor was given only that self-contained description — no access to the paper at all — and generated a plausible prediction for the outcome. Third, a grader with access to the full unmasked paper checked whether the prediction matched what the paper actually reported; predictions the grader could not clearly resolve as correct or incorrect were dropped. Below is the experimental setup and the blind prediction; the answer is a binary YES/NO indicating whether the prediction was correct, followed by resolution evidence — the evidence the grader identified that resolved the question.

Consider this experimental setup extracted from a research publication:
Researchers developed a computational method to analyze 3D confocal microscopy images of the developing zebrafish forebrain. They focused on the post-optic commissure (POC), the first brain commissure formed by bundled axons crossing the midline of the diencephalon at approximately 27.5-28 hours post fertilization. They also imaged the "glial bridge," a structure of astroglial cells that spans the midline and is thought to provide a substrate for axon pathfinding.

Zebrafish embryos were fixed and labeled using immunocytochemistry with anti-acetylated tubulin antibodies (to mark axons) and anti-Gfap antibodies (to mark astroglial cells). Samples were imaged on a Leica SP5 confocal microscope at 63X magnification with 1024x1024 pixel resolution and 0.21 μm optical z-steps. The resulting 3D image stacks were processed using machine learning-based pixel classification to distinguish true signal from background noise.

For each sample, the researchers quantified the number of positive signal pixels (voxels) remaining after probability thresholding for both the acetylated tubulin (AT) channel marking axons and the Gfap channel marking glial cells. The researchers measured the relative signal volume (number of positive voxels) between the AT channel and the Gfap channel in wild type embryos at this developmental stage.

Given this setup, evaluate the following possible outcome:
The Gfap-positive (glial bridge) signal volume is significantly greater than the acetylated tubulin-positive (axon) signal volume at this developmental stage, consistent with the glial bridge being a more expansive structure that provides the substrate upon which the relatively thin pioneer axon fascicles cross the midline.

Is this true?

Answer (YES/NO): NO